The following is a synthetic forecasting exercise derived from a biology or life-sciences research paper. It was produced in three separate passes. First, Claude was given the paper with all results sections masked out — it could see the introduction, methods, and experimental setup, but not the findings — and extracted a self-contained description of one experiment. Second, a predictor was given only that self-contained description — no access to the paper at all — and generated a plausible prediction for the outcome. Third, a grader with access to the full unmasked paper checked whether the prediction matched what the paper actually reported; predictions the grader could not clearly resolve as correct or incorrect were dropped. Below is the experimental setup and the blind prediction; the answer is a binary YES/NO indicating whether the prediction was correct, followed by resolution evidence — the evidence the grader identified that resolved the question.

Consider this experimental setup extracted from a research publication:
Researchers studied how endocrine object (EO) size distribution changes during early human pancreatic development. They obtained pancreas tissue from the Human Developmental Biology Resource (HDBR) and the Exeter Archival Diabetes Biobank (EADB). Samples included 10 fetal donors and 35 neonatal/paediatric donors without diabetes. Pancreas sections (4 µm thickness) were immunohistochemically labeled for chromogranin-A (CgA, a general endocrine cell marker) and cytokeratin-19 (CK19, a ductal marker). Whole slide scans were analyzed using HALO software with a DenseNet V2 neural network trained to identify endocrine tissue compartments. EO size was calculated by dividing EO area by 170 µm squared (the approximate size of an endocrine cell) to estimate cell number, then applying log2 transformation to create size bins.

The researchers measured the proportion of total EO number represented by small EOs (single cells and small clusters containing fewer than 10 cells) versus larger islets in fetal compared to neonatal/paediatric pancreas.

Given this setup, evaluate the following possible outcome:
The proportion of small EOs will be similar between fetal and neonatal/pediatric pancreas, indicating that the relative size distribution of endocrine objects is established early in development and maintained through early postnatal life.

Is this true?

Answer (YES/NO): NO